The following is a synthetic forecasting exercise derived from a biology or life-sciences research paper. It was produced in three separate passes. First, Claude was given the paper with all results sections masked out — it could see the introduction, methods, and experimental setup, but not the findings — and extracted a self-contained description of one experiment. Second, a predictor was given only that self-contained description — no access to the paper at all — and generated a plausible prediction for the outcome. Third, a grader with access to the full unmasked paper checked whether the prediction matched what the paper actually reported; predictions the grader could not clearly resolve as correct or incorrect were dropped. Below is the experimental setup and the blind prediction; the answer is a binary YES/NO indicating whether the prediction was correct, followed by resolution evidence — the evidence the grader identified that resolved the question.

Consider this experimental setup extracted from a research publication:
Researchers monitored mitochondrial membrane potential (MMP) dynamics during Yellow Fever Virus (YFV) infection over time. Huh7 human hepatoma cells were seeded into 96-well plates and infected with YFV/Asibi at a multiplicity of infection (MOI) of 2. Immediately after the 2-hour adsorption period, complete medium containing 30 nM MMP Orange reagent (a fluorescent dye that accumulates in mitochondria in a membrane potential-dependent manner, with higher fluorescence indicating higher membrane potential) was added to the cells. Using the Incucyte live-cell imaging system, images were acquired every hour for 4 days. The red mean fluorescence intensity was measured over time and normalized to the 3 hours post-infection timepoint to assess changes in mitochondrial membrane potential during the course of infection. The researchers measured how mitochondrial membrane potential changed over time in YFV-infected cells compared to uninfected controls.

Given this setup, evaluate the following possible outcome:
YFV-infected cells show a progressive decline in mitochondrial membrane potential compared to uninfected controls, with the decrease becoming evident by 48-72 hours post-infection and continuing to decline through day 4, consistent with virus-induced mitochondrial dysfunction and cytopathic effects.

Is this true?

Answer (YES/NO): YES